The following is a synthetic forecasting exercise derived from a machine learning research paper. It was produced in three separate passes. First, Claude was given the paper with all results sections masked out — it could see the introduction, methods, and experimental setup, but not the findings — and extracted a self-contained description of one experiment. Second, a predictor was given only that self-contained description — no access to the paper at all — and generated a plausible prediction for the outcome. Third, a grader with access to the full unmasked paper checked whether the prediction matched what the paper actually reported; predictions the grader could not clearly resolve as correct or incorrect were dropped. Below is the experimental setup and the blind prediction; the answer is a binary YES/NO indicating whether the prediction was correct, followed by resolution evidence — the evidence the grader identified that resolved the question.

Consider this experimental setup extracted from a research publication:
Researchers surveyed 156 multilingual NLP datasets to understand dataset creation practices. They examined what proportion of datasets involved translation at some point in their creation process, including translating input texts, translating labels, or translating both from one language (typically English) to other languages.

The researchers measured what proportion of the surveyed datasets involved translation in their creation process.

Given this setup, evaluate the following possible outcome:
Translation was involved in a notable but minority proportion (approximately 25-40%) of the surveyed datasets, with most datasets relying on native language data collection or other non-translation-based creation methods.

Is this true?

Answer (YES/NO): NO